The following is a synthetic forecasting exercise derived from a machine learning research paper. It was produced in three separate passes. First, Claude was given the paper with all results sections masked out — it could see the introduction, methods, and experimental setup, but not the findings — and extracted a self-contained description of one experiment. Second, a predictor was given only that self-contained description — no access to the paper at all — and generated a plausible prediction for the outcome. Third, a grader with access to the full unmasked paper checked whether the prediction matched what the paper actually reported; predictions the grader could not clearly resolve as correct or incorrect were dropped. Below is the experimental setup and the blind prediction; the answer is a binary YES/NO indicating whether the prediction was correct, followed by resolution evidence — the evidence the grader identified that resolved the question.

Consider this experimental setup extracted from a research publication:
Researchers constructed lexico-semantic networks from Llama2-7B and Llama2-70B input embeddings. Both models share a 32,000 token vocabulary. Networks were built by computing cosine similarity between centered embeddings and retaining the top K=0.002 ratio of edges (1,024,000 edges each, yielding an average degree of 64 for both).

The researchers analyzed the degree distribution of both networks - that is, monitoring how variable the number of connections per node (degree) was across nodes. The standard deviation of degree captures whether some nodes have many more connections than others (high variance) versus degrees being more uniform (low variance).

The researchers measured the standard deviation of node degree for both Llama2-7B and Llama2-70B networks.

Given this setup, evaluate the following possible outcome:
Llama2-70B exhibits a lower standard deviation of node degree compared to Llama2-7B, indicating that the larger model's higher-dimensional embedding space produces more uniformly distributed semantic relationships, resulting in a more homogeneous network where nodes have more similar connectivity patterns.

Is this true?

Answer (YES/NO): YES